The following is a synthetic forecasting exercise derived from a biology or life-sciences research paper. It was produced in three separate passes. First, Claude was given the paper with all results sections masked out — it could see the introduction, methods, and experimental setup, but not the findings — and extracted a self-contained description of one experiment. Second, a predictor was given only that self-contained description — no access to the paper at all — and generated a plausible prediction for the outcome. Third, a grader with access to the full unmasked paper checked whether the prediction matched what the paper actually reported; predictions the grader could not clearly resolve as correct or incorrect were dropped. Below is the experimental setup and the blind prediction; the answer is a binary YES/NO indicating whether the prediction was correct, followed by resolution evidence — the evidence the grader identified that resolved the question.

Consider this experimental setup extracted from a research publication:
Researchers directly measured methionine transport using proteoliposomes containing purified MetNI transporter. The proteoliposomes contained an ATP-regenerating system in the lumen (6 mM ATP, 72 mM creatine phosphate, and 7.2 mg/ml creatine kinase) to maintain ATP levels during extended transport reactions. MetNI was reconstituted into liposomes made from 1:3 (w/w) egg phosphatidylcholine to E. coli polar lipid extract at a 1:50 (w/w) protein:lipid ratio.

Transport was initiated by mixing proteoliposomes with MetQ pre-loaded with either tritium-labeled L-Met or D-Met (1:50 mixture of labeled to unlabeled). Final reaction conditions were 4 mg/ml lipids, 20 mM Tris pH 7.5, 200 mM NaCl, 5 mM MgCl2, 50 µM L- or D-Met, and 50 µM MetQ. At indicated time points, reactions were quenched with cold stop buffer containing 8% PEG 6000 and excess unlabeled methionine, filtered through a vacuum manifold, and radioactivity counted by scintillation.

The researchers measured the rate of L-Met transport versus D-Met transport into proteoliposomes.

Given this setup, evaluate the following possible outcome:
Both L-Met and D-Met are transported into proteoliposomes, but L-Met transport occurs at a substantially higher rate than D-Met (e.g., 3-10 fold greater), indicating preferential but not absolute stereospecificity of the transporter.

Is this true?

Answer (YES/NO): YES